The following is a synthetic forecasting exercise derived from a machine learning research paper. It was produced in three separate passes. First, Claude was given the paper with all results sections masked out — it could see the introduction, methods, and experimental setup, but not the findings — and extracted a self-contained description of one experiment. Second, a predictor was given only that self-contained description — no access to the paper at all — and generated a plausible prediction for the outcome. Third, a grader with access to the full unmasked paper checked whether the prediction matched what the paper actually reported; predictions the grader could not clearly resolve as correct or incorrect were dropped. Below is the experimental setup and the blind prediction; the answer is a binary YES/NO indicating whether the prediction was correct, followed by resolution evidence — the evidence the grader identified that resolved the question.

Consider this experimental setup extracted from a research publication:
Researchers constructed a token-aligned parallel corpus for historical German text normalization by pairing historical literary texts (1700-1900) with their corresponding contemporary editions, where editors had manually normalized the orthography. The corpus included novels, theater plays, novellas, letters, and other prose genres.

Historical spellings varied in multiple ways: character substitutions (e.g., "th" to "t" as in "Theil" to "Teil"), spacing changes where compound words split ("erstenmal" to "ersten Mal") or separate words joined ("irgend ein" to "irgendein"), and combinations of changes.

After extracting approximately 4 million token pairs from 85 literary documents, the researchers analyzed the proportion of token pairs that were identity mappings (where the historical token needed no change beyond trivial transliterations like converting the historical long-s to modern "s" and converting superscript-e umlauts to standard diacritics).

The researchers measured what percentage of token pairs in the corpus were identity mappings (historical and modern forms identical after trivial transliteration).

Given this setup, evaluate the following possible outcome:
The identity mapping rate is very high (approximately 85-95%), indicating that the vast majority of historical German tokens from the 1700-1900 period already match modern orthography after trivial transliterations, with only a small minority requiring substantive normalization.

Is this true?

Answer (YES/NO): NO